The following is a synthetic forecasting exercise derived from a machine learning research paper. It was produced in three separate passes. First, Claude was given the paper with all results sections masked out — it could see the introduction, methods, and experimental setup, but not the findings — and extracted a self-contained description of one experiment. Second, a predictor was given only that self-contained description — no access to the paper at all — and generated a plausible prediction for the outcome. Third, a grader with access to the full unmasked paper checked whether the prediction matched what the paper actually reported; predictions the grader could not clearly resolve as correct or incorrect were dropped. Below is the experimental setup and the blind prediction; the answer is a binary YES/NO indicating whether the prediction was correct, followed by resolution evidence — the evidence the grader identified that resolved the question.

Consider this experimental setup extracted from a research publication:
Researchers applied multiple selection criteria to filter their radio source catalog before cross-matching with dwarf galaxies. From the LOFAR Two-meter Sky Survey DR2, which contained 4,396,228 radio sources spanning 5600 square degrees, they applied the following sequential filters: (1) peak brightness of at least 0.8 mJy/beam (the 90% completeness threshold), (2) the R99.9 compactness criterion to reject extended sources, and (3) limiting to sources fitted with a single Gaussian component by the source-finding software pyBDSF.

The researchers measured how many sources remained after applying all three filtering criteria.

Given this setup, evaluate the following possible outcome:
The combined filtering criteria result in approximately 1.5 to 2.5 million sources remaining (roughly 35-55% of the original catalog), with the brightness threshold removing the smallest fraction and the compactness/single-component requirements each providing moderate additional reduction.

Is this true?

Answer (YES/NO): YES